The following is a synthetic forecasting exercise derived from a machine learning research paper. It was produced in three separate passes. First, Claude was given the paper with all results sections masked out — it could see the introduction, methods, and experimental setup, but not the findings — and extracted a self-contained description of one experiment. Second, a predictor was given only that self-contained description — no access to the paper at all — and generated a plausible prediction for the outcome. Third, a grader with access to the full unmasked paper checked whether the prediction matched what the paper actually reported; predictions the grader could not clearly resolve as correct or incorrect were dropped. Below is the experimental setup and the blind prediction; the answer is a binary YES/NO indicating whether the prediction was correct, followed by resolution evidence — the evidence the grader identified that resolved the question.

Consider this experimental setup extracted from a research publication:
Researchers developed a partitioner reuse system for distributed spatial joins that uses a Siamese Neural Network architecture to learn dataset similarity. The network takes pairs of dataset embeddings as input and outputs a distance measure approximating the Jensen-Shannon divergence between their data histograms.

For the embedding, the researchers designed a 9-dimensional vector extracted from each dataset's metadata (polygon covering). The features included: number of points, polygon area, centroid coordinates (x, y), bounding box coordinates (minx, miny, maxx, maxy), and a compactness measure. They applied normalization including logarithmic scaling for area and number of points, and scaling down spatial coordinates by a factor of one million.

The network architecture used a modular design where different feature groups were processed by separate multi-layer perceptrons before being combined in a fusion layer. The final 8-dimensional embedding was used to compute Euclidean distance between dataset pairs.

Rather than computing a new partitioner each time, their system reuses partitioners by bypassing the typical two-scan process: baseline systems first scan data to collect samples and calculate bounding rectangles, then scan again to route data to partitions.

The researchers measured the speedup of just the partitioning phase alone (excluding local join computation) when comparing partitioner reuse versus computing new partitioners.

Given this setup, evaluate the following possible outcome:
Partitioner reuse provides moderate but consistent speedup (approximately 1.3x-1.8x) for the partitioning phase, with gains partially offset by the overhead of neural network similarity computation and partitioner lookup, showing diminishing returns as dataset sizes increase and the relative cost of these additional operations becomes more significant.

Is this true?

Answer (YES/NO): NO